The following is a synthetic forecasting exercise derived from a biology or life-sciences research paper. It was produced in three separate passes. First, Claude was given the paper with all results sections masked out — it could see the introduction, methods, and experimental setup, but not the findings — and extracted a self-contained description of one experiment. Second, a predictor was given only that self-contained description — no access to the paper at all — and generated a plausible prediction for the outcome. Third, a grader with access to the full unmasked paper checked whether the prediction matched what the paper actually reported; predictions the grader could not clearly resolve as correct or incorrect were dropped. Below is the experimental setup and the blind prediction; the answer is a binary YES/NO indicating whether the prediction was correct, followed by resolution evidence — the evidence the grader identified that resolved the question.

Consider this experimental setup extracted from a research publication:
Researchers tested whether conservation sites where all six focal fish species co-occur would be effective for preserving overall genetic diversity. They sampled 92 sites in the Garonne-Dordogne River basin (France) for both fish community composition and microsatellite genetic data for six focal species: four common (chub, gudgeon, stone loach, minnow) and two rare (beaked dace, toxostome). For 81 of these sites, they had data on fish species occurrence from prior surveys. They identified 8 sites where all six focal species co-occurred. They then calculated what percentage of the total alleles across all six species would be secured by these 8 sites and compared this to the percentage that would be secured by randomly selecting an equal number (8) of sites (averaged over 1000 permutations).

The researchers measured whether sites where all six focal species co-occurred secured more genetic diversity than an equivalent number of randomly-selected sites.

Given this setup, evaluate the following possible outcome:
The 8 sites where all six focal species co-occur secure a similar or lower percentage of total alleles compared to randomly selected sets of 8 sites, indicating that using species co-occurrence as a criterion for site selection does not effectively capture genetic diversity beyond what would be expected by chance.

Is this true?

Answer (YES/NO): NO